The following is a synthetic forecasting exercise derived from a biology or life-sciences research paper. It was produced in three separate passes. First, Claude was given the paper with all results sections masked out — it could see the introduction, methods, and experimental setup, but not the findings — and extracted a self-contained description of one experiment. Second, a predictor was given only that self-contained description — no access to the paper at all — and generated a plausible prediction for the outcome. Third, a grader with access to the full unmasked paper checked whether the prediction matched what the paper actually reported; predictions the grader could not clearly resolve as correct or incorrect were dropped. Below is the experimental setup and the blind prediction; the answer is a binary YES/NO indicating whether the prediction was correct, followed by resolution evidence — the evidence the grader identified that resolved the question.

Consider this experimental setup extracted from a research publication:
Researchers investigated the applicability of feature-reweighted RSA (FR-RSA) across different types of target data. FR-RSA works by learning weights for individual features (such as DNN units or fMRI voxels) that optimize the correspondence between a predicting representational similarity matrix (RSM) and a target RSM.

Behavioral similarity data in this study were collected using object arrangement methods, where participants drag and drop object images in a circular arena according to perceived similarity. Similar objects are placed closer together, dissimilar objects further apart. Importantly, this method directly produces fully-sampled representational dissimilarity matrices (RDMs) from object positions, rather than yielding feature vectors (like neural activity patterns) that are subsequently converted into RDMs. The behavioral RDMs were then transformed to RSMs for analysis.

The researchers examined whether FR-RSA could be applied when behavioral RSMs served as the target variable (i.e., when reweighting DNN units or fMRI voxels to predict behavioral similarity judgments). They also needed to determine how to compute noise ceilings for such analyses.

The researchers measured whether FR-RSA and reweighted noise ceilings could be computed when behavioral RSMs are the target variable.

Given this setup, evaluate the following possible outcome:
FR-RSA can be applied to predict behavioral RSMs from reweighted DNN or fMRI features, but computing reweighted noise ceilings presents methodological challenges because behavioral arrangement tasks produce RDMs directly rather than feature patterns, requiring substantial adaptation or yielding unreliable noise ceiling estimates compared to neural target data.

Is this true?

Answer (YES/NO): NO